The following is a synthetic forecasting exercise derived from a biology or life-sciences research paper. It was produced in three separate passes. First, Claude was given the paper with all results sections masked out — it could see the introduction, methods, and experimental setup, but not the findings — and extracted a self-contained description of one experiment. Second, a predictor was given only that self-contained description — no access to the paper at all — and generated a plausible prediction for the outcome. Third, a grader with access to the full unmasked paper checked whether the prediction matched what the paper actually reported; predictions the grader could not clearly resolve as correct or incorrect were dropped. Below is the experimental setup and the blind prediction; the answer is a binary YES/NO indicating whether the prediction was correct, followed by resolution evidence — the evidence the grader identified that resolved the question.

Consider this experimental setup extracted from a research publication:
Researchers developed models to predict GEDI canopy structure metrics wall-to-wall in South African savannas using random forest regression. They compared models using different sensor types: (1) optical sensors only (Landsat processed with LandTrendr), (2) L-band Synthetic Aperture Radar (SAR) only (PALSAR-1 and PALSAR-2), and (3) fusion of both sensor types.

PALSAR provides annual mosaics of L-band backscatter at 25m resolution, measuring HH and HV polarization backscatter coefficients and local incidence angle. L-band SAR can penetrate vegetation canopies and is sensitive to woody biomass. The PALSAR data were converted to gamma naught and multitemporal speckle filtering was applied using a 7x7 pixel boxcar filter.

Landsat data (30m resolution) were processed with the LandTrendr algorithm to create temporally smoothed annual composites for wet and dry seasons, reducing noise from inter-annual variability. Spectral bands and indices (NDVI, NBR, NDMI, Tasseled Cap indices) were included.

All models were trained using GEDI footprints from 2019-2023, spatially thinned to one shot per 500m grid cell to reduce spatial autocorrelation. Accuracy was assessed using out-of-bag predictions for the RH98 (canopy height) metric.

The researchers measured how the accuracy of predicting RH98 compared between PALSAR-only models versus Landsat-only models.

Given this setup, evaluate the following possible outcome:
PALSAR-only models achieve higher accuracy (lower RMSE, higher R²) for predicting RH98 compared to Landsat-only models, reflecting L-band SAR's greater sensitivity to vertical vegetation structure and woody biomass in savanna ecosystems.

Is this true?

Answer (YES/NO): NO